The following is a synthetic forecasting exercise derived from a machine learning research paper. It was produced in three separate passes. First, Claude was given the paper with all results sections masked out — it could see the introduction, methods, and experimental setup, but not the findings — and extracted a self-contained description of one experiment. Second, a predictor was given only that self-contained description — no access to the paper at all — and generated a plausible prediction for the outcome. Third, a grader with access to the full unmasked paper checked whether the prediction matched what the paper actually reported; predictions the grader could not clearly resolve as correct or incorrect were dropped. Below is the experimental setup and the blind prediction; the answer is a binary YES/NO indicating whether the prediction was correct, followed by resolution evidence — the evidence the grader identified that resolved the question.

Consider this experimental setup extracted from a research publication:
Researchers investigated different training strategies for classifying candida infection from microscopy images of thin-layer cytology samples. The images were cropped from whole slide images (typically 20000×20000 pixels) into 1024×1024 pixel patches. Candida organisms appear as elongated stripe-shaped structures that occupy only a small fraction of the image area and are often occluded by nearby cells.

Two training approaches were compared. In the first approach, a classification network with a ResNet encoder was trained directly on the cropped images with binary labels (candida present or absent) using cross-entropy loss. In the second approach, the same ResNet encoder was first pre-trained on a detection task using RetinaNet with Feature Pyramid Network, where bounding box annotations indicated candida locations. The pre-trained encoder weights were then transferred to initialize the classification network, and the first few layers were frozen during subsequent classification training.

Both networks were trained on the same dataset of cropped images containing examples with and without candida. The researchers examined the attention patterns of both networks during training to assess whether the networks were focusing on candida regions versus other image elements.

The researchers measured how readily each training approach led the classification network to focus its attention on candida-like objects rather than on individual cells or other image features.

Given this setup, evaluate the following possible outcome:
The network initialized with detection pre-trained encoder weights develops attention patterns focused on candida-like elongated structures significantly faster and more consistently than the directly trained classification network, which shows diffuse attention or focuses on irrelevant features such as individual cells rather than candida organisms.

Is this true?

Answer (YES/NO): YES